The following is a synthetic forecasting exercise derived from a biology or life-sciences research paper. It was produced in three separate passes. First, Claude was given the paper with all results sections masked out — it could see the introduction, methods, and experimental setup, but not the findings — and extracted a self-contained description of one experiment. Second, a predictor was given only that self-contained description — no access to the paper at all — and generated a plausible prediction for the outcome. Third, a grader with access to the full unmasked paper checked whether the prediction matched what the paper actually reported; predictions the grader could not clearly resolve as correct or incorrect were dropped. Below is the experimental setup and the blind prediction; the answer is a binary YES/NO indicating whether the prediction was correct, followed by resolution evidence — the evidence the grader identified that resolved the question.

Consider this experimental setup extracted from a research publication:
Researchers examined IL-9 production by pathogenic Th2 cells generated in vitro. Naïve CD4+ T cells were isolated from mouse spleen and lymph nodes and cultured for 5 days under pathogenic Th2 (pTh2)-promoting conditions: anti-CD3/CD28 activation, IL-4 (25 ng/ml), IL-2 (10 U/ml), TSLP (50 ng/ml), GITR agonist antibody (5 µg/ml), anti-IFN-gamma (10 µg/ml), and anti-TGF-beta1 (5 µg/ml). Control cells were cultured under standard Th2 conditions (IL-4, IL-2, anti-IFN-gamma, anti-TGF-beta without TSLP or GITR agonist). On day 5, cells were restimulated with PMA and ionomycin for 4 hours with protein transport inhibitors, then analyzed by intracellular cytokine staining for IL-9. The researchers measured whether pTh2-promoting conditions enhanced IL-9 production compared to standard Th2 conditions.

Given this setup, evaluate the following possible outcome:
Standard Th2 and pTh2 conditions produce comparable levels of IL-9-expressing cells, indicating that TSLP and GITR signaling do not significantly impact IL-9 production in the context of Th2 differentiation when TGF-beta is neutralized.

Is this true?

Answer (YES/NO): NO